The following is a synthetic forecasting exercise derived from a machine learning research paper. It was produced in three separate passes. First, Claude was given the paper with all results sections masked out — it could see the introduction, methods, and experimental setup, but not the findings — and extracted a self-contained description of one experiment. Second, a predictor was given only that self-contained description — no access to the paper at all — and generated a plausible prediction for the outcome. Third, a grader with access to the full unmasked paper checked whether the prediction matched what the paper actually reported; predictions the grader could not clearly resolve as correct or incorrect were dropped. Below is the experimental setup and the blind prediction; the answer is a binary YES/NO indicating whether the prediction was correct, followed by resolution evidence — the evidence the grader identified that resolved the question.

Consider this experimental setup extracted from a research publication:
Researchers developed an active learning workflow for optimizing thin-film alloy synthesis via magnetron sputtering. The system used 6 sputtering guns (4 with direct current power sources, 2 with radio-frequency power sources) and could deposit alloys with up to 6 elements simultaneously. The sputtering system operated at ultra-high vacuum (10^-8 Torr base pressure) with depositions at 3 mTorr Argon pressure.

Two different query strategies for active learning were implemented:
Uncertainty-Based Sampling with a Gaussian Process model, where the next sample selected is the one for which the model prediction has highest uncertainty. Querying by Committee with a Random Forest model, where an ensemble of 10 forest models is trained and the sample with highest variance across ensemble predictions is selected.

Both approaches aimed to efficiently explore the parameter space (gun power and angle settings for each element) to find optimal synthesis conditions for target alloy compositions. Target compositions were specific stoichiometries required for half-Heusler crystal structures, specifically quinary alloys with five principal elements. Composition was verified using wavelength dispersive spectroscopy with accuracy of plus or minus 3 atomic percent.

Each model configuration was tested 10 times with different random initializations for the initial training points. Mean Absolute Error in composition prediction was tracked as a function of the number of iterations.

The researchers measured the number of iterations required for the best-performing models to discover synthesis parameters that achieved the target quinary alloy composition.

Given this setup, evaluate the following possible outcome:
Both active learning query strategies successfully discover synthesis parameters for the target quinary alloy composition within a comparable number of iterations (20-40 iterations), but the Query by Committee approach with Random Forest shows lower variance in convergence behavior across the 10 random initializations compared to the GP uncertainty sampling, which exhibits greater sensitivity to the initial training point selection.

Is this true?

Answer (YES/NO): NO